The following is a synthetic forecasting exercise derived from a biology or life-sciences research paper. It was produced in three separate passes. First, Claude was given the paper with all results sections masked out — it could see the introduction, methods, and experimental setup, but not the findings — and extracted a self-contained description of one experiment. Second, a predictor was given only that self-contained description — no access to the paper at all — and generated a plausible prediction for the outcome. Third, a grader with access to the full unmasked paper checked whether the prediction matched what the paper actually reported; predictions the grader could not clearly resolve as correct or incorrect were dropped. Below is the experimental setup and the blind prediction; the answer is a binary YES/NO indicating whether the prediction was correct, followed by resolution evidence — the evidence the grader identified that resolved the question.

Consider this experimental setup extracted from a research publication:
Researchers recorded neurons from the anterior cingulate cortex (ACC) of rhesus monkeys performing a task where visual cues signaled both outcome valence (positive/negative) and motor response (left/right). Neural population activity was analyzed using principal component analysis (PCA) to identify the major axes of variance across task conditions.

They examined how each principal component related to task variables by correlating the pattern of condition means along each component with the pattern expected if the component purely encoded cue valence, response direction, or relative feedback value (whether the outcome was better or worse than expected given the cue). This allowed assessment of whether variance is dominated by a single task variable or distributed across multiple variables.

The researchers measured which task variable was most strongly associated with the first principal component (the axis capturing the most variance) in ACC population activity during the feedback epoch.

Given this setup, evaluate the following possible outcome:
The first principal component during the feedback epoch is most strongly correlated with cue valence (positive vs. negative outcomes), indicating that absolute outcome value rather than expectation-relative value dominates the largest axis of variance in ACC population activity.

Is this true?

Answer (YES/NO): NO